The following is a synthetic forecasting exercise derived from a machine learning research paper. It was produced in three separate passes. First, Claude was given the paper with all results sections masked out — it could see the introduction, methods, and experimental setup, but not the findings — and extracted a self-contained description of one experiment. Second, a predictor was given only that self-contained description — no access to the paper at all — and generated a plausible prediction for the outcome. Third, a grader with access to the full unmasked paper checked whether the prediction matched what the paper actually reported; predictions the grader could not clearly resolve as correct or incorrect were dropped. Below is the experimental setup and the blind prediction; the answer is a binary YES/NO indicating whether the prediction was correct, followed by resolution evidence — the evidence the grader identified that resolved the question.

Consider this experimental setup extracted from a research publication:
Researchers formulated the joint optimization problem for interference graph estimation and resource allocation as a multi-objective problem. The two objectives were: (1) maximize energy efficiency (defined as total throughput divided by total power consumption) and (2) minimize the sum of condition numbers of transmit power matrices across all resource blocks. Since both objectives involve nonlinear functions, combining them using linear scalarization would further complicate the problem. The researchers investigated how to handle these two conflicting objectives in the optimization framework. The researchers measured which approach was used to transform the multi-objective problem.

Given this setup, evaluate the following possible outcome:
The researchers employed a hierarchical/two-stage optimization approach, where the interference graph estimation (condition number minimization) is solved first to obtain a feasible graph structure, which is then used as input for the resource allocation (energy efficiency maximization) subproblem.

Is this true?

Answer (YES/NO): NO